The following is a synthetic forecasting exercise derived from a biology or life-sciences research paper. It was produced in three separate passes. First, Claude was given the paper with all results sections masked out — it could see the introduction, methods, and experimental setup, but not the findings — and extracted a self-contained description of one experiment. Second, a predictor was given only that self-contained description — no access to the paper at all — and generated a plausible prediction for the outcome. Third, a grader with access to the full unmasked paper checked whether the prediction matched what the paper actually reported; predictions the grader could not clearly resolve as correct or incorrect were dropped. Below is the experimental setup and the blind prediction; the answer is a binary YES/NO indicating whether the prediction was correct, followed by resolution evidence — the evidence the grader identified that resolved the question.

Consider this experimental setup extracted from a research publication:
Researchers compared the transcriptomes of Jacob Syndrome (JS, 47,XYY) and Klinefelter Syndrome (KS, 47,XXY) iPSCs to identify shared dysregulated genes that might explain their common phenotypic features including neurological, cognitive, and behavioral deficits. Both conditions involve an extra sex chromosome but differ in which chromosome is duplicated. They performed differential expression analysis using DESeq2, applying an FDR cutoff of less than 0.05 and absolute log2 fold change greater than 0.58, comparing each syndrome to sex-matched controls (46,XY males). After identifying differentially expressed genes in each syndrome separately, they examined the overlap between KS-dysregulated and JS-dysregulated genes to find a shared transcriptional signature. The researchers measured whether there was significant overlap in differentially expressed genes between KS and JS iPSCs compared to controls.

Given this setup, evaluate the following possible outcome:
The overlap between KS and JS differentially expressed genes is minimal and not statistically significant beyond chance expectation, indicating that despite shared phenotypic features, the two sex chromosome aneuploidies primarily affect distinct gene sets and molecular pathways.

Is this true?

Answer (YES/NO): NO